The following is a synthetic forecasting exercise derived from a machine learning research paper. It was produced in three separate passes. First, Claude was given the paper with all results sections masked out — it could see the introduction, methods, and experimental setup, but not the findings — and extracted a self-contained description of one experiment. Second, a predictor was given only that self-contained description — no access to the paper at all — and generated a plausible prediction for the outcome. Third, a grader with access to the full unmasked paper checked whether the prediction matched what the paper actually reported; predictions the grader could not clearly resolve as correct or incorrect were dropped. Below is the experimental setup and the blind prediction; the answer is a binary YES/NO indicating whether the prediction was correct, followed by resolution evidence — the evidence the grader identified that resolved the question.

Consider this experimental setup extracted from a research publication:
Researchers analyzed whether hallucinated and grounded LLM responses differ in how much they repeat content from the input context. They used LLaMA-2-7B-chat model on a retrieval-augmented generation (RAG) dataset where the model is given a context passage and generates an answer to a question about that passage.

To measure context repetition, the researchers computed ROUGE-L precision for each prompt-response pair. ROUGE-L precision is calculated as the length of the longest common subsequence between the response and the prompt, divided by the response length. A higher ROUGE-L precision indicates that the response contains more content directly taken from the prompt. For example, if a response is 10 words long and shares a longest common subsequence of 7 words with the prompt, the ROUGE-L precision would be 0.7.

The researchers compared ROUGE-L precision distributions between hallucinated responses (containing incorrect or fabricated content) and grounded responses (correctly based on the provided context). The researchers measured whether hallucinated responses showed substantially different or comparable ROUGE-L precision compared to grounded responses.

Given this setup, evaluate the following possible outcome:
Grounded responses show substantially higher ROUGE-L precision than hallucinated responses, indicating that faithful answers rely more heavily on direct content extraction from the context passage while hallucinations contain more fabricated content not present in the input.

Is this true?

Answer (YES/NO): NO